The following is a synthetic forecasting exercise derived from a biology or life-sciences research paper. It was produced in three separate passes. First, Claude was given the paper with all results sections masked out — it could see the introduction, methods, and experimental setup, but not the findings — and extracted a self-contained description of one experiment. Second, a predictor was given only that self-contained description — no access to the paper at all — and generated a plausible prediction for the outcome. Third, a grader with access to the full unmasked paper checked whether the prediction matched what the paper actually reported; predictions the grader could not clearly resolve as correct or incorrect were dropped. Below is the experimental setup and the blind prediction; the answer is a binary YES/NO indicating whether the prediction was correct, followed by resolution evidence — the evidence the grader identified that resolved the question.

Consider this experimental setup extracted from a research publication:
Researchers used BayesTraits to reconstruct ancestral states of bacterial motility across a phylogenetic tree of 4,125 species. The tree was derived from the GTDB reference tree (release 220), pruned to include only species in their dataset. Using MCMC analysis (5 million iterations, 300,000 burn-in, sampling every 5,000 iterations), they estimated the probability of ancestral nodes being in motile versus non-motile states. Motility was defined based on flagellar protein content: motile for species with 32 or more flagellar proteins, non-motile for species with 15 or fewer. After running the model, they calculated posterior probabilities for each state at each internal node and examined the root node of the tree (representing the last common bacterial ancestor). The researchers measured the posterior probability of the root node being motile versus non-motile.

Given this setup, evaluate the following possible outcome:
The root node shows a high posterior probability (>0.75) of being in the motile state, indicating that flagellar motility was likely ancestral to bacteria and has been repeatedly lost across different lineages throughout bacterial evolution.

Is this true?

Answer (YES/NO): YES